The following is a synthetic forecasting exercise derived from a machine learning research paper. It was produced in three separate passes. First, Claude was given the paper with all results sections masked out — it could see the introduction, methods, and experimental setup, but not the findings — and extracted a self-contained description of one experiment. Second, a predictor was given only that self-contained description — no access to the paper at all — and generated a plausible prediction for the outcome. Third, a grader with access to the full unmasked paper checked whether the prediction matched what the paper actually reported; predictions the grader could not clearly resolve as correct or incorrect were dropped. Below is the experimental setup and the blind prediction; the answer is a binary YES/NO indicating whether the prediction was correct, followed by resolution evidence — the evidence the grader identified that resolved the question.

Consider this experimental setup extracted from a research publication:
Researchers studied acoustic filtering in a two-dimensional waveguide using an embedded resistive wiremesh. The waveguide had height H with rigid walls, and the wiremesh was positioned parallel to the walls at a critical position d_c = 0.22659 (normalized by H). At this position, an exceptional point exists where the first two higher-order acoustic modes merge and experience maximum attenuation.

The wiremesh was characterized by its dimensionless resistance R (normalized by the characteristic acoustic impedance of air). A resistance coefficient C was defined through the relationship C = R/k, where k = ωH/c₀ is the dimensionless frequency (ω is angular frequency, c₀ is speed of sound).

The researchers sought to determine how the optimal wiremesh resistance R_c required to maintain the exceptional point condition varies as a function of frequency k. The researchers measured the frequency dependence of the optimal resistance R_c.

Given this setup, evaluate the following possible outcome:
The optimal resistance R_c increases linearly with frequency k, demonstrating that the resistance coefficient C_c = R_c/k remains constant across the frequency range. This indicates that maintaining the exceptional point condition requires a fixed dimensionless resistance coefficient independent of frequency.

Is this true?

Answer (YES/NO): YES